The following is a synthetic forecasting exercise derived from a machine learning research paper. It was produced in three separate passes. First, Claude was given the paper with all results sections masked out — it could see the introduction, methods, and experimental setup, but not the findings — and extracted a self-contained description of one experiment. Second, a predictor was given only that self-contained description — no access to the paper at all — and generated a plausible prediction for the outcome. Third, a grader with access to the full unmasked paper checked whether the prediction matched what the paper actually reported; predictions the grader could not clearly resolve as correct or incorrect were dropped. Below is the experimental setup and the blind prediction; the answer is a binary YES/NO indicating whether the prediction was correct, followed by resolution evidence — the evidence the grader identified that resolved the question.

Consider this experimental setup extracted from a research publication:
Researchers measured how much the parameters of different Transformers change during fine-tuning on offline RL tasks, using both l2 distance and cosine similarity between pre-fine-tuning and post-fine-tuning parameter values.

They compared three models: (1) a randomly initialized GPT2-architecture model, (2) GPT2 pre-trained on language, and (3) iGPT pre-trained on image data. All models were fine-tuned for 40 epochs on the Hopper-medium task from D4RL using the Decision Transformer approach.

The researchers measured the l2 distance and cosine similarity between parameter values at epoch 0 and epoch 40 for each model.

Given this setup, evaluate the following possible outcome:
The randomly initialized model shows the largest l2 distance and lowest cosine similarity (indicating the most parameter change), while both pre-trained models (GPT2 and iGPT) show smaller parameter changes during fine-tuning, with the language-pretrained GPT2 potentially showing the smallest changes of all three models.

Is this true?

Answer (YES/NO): YES